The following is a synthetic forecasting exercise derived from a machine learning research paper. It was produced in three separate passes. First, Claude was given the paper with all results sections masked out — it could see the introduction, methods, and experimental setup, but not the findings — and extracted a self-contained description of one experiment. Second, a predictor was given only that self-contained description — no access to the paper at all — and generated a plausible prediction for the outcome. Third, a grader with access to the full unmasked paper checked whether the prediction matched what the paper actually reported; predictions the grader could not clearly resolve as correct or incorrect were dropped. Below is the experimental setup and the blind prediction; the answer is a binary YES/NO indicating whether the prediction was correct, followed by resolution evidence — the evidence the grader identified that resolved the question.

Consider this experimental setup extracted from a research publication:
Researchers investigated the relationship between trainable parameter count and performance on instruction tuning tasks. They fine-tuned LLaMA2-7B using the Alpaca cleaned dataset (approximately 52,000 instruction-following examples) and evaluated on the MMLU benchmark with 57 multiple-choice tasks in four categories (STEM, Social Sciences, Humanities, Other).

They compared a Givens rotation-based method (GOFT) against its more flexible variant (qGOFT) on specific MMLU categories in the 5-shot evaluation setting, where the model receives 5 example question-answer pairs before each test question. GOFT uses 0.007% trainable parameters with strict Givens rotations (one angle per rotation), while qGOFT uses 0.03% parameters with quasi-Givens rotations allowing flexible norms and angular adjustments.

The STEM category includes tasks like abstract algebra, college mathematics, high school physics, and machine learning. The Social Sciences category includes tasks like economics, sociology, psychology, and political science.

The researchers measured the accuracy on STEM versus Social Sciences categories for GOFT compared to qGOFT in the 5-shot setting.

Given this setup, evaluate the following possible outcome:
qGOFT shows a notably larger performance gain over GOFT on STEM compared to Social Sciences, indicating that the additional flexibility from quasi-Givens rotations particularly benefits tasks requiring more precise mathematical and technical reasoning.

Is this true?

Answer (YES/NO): NO